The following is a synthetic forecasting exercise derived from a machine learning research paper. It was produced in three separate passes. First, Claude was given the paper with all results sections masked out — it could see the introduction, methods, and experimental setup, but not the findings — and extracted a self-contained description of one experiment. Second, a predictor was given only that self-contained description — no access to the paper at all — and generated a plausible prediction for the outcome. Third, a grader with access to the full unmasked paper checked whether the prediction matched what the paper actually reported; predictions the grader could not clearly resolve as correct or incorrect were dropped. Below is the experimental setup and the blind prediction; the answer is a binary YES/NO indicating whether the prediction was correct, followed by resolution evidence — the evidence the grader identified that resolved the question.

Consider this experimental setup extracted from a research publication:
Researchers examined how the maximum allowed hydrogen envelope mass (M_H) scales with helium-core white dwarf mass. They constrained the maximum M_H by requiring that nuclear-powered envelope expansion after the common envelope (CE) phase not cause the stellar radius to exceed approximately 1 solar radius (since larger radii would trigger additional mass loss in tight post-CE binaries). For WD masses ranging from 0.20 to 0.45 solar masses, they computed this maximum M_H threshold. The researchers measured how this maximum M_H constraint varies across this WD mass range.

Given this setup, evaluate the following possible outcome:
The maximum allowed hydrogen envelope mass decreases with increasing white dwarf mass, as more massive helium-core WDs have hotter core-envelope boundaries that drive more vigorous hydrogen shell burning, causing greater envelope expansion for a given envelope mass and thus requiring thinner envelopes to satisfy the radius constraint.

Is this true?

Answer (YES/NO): YES